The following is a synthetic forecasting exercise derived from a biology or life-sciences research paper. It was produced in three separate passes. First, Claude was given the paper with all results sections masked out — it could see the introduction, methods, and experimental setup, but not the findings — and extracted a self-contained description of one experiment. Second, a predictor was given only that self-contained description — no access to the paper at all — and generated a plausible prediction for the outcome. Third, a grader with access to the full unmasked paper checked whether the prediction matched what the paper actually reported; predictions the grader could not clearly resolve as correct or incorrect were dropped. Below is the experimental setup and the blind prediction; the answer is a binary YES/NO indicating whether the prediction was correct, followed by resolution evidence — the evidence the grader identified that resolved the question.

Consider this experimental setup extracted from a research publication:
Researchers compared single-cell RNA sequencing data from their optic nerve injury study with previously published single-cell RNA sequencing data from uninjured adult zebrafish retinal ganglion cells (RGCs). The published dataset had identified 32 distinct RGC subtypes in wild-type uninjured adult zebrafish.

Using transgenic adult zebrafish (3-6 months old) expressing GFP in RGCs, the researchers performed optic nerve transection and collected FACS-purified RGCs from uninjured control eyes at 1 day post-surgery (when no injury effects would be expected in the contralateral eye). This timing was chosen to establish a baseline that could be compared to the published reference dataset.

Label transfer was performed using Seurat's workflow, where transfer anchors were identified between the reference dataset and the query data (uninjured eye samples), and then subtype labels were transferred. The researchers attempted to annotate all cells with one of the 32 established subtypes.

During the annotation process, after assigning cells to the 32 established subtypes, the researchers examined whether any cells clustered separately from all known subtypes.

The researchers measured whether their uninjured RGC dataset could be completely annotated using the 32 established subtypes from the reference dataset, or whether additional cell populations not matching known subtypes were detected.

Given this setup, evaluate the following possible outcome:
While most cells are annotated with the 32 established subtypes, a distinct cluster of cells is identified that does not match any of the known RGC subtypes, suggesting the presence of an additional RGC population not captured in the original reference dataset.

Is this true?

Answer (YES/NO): YES